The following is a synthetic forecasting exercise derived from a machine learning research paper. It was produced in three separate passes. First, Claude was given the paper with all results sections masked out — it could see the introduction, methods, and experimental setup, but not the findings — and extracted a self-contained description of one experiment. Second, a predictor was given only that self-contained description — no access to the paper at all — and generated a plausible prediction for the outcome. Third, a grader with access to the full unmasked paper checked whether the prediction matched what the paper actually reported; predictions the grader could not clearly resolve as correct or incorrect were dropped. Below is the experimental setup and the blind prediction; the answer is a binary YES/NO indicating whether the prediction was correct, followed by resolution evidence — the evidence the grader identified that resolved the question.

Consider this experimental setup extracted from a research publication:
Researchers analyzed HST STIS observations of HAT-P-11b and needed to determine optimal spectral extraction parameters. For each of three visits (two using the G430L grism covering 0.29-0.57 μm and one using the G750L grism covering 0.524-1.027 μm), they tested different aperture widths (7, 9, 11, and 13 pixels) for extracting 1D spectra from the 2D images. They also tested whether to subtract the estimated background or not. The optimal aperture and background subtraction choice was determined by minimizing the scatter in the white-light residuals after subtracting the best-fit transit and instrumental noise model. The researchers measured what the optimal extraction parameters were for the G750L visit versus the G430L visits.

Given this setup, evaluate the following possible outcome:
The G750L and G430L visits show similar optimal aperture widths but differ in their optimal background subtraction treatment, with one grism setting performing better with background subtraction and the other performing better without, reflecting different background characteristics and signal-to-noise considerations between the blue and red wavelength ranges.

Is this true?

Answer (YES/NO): NO